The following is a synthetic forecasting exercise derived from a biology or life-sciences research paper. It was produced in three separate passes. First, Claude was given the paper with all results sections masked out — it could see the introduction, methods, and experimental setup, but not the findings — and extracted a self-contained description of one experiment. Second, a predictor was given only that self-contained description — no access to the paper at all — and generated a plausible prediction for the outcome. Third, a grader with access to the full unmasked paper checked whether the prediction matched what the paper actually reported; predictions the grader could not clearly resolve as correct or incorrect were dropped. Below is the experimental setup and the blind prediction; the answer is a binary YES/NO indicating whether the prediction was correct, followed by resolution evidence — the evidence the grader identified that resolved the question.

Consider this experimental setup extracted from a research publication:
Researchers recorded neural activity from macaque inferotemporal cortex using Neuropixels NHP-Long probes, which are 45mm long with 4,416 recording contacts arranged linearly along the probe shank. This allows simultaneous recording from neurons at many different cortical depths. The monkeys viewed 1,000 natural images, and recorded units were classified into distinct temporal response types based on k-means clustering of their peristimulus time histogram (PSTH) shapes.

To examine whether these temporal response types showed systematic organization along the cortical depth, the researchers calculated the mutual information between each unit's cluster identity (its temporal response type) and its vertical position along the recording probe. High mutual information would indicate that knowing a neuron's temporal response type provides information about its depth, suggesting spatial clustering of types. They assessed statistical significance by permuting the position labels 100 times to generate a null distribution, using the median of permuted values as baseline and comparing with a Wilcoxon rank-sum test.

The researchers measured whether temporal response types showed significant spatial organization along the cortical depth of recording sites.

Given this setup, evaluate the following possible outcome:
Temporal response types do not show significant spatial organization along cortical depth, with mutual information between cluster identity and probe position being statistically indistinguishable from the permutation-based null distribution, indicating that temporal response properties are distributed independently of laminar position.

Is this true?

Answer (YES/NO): NO